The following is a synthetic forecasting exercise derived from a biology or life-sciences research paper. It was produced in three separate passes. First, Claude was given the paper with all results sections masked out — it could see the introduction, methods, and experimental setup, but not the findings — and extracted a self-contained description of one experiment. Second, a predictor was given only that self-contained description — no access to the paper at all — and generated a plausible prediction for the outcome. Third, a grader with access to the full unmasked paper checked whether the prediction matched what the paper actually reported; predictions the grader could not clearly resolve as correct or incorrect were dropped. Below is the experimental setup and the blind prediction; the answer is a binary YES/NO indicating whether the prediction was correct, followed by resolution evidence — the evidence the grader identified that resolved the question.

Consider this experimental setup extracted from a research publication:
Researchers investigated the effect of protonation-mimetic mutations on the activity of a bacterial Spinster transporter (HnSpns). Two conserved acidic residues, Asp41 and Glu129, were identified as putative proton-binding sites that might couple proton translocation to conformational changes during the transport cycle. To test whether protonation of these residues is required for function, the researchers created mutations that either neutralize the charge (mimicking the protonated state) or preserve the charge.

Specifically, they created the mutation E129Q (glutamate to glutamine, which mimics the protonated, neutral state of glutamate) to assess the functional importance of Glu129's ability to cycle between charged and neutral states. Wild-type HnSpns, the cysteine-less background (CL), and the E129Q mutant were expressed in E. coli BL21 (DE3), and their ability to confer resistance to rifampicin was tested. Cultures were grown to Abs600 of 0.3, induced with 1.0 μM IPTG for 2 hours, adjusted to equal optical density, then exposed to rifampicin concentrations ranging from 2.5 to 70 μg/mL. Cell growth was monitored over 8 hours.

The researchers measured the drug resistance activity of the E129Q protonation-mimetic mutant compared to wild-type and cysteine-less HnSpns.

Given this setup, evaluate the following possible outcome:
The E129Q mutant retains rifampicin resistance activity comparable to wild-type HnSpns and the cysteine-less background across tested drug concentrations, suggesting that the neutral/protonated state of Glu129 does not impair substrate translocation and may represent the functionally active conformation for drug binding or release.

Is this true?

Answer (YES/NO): NO